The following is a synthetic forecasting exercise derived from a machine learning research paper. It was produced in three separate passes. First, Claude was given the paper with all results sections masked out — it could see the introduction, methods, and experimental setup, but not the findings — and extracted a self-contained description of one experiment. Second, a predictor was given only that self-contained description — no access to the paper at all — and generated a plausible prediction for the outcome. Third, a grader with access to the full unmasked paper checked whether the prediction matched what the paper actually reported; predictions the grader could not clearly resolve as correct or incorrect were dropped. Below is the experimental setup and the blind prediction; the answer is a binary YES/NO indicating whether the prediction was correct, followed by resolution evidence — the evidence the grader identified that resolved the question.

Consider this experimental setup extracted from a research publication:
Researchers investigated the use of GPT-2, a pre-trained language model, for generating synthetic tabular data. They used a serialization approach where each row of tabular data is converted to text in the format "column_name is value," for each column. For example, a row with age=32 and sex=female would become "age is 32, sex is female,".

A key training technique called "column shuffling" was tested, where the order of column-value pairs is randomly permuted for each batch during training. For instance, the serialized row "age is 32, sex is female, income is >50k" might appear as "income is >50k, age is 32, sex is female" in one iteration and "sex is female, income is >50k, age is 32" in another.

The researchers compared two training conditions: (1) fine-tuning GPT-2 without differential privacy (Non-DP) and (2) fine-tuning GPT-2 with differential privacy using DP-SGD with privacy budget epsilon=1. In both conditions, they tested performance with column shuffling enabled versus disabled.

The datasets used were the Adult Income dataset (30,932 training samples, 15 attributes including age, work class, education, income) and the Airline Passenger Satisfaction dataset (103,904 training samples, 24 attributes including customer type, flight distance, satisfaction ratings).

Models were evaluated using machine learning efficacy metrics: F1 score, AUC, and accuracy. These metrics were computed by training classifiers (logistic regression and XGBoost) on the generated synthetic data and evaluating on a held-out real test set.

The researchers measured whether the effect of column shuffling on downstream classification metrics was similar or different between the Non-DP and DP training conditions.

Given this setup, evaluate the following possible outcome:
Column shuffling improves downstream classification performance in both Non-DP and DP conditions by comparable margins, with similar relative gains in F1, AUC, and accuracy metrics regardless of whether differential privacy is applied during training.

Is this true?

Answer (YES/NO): NO